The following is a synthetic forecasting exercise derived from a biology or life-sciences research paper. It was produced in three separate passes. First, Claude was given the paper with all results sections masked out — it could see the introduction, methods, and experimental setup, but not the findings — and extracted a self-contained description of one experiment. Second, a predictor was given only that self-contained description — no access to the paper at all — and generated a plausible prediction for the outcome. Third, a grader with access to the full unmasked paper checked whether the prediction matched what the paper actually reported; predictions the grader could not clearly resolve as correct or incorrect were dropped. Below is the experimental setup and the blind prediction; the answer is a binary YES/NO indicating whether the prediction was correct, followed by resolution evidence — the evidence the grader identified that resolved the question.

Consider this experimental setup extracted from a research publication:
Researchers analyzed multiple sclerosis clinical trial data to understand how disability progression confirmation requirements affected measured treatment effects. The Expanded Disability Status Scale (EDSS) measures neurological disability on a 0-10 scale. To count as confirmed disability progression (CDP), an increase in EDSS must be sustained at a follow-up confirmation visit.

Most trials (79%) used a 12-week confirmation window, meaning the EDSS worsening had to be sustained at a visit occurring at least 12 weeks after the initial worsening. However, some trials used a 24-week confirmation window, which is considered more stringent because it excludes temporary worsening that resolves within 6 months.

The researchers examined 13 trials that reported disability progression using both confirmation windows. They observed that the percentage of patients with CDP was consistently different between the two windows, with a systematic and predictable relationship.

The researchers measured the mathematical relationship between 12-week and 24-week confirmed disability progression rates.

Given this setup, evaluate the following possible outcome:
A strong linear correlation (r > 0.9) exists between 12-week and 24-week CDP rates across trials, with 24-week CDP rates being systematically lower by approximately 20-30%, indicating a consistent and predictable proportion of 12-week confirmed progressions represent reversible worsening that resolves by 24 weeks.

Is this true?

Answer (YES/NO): NO